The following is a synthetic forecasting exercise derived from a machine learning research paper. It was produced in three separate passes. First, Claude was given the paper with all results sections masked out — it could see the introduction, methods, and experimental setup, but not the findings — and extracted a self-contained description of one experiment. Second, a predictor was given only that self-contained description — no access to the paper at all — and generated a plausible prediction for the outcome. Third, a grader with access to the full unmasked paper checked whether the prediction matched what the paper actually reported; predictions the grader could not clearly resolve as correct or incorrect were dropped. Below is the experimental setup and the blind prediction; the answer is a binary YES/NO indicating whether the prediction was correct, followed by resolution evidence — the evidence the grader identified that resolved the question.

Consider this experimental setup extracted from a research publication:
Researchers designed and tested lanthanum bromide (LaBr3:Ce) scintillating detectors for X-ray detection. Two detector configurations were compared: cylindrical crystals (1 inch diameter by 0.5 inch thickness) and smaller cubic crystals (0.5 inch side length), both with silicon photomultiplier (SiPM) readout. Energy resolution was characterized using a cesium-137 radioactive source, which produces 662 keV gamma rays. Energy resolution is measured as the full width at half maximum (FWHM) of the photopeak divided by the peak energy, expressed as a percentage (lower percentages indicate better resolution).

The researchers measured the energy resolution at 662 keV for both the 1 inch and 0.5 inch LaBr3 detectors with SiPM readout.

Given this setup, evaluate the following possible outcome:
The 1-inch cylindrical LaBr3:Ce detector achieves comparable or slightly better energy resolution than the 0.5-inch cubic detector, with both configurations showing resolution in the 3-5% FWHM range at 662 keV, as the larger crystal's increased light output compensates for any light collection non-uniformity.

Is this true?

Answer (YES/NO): YES